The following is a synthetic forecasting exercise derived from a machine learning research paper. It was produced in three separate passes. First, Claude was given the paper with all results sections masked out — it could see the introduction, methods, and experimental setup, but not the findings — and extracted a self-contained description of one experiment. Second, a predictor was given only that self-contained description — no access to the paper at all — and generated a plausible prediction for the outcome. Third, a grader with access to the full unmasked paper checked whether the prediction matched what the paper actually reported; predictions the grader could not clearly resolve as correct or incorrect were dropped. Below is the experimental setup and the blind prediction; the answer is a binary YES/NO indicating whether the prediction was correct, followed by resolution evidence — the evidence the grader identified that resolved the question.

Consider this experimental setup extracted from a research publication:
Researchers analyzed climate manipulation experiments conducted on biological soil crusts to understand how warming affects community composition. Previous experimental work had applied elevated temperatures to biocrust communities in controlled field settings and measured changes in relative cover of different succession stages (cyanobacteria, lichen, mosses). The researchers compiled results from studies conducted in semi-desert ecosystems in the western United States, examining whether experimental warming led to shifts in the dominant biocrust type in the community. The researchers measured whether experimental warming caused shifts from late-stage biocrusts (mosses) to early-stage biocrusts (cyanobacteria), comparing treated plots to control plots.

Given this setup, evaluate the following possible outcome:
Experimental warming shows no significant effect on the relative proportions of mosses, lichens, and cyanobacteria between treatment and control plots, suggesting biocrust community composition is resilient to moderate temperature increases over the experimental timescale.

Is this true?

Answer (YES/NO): NO